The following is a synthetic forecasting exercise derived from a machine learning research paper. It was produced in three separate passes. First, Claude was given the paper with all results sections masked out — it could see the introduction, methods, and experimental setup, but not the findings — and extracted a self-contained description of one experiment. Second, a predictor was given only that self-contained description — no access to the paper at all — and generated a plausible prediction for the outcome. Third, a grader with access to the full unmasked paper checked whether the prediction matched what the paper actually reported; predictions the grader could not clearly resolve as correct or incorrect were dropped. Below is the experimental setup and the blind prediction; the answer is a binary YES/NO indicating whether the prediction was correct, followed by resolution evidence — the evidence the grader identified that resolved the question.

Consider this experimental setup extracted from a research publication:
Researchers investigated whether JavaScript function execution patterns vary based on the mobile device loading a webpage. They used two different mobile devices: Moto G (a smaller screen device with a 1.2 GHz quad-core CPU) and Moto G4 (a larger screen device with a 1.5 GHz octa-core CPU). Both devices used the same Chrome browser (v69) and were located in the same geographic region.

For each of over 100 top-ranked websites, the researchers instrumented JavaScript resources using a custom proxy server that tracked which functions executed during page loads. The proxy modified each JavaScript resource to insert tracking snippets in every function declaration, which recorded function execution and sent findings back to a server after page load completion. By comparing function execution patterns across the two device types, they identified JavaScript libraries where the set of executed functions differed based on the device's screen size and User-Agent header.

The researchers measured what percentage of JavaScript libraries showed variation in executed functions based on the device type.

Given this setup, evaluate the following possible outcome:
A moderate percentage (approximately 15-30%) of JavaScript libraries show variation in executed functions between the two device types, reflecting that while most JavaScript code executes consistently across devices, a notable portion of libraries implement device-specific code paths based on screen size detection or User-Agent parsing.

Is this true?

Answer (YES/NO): NO